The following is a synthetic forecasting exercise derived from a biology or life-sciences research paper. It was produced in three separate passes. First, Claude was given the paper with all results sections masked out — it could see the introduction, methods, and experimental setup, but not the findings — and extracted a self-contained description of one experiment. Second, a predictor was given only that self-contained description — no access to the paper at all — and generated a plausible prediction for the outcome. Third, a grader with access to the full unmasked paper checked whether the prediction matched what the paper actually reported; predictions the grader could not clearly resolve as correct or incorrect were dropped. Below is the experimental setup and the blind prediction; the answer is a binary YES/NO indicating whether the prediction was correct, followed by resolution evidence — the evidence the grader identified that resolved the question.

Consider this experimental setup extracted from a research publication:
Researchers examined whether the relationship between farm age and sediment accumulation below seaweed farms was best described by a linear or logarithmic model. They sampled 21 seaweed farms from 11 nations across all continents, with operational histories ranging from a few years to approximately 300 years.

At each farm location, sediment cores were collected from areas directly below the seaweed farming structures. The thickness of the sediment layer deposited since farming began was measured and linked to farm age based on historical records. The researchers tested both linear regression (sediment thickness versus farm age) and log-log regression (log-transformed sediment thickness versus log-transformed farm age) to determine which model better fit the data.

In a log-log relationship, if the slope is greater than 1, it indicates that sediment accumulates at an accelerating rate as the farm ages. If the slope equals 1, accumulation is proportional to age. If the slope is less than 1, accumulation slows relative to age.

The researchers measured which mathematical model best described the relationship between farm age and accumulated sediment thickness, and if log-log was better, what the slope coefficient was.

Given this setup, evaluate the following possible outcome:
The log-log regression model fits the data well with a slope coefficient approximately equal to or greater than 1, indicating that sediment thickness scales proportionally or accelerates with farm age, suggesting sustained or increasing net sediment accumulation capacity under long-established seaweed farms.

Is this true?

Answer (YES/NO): YES